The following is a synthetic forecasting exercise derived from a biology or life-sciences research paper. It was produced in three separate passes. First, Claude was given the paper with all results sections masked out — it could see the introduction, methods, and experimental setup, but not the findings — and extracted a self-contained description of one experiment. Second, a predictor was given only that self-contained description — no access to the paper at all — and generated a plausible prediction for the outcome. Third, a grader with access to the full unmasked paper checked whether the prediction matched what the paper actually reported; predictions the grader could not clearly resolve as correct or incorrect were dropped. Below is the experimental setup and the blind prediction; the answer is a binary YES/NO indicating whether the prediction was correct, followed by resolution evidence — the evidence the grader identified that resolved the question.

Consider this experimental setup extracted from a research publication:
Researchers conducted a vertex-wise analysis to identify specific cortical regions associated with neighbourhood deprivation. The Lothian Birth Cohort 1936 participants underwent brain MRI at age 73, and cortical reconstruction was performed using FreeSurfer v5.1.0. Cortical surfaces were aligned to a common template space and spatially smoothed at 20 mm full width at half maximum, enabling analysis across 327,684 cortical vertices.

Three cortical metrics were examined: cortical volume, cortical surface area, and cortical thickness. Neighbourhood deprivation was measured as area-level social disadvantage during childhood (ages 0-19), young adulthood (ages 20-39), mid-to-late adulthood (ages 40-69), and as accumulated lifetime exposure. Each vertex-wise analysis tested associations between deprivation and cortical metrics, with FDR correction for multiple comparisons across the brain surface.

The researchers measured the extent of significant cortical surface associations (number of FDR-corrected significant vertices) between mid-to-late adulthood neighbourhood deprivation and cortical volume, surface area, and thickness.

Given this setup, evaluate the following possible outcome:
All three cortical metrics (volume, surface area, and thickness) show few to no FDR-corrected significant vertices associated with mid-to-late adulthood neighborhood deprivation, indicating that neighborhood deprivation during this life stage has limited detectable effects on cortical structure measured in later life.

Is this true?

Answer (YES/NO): NO